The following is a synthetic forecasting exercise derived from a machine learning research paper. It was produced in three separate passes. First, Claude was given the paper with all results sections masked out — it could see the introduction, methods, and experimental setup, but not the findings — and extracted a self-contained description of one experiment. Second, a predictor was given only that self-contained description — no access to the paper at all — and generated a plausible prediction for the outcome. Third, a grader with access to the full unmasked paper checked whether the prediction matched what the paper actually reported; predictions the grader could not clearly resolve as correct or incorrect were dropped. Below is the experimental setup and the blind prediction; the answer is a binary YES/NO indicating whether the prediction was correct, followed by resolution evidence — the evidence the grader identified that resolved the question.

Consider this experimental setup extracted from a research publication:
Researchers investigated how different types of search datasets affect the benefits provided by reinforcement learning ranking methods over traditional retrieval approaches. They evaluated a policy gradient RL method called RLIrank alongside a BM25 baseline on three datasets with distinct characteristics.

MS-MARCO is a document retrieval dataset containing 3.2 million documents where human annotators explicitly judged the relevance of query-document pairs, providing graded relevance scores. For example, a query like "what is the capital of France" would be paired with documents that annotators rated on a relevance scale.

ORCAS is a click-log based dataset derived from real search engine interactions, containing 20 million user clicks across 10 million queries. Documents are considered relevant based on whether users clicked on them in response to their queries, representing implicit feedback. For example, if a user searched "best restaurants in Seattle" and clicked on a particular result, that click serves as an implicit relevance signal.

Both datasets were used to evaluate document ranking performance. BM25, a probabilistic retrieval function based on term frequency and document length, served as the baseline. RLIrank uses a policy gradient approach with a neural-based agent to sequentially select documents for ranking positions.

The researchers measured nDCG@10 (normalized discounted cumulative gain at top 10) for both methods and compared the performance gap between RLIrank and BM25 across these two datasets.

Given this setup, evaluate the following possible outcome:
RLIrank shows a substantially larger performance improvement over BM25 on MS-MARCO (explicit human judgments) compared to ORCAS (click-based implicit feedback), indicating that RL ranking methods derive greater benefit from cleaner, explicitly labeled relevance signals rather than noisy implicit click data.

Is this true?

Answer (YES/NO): NO